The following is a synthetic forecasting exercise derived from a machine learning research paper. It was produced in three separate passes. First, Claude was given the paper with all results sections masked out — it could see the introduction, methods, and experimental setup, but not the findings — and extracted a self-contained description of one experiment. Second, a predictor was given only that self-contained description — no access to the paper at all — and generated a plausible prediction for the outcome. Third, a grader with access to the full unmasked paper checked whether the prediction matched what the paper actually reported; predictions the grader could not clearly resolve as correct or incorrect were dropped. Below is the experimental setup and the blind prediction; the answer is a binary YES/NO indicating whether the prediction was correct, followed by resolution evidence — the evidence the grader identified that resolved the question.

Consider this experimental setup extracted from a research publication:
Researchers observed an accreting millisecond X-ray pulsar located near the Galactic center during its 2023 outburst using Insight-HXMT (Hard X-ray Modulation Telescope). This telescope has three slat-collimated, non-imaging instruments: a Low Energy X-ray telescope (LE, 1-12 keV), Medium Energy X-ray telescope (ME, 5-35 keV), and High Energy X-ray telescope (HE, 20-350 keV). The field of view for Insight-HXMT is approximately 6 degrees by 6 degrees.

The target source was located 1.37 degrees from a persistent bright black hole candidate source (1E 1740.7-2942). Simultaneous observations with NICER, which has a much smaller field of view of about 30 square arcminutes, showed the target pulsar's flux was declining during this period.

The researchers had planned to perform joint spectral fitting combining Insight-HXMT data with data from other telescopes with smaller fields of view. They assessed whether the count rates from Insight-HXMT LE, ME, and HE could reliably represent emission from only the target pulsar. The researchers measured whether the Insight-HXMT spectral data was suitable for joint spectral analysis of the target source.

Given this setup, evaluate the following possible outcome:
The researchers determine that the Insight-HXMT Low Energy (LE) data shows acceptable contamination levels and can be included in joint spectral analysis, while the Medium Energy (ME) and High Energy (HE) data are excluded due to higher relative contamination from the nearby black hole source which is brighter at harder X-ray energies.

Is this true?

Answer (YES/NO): NO